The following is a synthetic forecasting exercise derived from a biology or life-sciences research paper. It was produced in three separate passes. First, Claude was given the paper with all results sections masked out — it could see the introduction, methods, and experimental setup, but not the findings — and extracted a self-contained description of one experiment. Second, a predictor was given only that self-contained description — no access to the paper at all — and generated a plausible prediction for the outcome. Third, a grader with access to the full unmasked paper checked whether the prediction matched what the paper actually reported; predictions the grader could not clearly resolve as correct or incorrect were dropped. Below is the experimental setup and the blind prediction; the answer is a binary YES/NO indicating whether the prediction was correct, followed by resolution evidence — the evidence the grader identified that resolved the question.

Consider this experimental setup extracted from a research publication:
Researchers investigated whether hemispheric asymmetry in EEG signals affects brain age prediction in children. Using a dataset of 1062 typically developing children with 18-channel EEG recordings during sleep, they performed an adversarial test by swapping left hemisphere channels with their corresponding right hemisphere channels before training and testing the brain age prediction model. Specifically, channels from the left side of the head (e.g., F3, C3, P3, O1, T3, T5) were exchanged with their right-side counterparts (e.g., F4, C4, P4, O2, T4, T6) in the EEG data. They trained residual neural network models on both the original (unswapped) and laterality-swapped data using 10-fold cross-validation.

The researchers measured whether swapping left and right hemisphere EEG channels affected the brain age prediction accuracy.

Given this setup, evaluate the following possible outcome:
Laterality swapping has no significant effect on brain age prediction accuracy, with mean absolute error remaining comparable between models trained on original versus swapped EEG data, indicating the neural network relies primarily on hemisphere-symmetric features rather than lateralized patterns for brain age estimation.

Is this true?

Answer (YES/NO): YES